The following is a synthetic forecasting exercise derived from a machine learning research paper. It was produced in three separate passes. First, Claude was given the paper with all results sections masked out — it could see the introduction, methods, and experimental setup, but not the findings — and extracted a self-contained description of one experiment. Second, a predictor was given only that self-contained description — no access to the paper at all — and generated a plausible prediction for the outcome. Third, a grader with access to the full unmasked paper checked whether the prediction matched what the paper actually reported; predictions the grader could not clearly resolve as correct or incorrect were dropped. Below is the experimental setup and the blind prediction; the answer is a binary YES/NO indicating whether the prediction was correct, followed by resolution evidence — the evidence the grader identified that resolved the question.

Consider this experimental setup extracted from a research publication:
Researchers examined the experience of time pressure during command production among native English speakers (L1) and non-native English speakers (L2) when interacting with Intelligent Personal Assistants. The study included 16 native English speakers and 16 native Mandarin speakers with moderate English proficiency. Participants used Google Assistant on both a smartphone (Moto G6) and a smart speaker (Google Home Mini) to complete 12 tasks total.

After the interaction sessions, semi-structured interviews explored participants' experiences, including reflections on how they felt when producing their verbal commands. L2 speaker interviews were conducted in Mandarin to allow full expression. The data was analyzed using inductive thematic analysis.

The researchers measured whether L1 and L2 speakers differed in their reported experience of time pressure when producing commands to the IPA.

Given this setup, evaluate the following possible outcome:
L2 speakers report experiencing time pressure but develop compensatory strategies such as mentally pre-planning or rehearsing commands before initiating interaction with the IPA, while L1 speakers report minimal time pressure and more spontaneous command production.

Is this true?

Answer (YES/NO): NO